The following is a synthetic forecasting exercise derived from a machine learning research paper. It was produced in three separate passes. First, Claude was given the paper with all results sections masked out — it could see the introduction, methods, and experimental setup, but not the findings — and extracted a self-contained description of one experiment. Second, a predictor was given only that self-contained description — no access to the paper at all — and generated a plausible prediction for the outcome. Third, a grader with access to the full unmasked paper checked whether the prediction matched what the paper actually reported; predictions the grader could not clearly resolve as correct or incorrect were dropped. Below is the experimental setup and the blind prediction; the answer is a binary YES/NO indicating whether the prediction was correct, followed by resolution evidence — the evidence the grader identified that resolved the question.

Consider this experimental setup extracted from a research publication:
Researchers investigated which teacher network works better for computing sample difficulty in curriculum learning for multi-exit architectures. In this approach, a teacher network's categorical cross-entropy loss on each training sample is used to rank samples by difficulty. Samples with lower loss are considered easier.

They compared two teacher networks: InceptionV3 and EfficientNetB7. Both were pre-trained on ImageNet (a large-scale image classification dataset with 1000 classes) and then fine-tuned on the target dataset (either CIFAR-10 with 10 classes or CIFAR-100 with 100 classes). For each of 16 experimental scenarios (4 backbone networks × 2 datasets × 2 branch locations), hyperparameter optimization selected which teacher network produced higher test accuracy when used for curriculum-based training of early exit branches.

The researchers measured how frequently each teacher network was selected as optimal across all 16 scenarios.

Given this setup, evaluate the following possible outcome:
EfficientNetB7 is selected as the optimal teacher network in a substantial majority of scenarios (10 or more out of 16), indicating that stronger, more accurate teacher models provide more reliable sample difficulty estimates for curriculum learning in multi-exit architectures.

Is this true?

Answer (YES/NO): YES